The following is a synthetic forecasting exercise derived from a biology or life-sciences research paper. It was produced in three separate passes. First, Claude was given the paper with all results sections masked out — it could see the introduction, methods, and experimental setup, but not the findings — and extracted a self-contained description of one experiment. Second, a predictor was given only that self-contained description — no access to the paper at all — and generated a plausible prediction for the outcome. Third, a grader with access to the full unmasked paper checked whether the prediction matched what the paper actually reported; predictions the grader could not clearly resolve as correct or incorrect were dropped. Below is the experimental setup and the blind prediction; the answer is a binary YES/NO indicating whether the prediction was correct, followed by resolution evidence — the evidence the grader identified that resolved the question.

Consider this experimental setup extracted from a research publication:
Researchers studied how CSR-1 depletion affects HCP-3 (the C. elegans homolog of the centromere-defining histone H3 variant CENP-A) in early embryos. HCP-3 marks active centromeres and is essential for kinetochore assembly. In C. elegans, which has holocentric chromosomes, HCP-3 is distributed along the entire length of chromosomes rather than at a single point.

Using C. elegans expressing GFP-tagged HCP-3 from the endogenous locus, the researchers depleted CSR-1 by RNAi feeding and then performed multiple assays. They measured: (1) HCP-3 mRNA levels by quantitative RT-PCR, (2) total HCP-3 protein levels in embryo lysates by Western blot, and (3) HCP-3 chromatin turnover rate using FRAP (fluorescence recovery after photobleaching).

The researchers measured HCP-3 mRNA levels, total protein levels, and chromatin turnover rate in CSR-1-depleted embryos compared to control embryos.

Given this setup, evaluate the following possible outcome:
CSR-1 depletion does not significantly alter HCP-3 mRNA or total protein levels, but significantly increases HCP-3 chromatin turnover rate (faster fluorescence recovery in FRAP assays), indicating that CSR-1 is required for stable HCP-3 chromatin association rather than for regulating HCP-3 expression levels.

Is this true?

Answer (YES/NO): NO